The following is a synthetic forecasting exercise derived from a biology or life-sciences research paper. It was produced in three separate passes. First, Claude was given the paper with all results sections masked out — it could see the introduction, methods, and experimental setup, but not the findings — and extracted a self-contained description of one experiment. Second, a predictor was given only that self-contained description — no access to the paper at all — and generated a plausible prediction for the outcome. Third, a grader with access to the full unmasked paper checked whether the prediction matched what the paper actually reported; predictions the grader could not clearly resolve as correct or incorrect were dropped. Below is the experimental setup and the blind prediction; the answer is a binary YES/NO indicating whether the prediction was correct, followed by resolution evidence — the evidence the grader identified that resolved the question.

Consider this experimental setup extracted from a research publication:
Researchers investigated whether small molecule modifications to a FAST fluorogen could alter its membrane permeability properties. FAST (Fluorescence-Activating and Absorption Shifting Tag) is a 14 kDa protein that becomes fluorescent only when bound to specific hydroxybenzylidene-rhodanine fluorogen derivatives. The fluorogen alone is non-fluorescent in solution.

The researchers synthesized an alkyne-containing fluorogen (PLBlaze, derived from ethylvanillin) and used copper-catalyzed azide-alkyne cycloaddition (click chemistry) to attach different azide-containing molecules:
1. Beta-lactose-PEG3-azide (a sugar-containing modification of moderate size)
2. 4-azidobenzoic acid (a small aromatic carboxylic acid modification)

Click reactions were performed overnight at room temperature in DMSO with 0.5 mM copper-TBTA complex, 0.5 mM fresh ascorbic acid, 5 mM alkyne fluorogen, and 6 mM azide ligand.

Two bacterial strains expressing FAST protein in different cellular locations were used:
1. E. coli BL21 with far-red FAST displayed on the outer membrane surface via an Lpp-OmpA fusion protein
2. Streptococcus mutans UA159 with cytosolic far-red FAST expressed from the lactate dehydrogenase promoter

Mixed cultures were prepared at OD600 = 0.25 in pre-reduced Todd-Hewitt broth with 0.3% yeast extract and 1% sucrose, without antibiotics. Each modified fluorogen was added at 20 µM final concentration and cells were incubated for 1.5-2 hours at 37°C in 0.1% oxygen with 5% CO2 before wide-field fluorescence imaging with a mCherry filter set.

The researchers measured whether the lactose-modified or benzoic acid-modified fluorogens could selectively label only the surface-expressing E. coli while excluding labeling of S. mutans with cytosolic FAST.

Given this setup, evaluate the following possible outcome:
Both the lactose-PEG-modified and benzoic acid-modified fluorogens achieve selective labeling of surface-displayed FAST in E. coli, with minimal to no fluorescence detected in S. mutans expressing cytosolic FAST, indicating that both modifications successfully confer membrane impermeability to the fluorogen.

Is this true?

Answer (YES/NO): NO